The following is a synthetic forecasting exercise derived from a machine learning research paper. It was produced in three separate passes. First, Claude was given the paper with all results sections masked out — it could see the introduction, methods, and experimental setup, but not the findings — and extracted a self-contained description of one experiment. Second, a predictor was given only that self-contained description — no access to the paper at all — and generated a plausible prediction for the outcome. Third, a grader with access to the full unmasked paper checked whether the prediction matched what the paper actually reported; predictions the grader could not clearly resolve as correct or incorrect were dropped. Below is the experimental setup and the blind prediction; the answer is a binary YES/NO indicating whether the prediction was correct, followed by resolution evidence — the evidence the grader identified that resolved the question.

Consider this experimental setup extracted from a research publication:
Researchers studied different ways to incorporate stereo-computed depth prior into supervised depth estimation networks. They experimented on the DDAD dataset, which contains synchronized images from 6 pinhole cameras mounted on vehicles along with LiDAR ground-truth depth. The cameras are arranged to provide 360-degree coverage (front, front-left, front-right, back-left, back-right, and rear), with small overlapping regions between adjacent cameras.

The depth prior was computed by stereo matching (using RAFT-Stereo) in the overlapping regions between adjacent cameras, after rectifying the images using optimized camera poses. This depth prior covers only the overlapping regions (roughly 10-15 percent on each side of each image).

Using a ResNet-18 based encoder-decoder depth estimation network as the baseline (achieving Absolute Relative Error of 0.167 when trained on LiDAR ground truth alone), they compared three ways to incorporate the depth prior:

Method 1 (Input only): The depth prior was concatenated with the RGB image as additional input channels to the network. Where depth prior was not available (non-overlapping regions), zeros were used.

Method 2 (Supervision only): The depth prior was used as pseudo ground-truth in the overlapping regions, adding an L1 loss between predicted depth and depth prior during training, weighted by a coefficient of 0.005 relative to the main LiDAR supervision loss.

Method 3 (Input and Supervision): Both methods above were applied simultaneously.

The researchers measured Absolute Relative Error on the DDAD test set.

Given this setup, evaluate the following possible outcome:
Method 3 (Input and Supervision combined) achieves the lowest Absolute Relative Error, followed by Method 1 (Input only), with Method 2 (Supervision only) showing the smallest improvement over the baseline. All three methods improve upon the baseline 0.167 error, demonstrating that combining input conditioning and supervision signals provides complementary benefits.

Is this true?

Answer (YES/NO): YES